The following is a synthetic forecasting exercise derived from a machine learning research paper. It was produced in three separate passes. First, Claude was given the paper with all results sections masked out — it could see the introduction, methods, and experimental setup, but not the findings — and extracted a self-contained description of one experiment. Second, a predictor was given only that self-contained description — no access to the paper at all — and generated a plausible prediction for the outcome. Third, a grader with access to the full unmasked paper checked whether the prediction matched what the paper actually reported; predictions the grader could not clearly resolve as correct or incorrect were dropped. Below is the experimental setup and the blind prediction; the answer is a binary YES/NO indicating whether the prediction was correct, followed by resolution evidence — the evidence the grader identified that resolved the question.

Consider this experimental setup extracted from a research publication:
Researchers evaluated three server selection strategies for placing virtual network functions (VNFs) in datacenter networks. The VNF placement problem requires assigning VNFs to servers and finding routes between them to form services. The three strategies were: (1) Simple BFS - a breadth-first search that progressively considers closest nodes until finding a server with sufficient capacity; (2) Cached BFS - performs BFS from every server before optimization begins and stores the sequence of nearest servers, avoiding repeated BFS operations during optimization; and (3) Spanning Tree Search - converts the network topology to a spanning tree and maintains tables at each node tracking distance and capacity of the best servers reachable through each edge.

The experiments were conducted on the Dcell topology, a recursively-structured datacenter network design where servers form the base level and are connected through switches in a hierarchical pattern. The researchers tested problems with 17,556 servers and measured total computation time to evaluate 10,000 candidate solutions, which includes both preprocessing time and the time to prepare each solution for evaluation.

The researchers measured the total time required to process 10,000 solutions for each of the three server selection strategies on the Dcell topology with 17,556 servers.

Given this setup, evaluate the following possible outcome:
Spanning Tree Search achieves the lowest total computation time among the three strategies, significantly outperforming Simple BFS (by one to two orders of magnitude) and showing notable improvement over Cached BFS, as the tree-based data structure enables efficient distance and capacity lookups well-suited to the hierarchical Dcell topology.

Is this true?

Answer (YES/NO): NO